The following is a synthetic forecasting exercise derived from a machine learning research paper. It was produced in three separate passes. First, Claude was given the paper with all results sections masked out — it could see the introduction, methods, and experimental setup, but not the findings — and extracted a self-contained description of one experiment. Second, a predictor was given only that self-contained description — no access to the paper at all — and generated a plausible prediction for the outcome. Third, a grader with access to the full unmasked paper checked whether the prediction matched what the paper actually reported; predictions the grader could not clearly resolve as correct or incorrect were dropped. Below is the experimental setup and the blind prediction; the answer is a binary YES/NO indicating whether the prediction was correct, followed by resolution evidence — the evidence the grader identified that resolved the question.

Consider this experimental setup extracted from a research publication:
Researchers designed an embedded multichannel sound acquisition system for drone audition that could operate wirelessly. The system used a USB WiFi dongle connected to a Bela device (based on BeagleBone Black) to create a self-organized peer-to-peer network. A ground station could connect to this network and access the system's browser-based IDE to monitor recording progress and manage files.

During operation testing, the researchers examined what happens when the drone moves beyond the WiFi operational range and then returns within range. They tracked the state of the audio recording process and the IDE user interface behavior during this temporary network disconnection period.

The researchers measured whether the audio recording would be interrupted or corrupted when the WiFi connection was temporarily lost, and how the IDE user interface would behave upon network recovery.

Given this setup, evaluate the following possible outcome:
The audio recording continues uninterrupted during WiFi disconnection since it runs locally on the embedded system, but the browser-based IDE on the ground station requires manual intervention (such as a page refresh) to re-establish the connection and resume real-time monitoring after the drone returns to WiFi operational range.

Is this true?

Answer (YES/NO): NO